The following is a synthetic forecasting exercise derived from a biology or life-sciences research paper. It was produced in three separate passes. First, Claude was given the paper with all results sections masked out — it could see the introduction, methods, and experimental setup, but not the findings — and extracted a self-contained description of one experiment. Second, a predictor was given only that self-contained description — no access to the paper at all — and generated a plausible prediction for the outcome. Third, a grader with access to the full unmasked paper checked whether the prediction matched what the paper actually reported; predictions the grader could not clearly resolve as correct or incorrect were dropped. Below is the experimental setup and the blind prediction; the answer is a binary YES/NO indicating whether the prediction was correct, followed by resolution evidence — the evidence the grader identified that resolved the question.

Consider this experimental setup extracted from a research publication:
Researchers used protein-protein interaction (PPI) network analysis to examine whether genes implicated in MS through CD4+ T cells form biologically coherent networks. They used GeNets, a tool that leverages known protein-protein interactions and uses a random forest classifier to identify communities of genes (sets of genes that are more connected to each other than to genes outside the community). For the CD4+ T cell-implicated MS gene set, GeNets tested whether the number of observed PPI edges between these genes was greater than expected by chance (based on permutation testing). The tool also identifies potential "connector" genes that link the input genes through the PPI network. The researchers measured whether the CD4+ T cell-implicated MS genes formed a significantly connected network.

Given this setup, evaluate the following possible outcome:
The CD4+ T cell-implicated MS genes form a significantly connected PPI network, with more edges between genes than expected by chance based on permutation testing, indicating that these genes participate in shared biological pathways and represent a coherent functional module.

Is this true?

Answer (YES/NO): YES